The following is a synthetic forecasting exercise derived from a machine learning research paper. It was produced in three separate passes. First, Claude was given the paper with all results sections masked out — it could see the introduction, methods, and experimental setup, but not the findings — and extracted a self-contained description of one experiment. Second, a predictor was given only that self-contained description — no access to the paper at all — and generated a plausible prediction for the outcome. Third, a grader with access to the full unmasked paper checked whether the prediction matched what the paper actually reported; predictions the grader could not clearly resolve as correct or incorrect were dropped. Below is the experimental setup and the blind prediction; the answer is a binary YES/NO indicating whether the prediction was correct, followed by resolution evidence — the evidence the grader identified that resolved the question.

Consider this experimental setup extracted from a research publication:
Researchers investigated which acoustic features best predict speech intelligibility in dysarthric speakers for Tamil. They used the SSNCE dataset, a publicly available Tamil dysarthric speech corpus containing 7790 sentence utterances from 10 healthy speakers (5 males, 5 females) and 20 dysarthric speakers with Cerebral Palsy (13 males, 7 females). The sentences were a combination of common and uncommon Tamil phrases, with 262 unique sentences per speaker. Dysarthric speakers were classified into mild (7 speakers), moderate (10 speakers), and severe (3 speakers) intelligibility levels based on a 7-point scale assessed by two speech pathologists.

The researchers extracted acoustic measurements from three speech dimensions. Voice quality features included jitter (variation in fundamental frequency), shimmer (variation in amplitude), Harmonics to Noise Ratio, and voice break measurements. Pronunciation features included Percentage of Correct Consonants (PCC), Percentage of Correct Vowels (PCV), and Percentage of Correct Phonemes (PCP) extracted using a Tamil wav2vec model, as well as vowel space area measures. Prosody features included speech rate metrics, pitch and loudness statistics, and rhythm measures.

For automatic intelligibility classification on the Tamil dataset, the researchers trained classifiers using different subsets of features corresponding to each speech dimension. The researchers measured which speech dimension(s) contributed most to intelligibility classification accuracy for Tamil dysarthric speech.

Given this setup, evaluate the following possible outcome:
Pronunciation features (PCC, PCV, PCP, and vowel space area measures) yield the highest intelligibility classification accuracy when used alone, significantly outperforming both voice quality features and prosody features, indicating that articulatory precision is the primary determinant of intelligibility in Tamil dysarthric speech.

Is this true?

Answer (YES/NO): NO